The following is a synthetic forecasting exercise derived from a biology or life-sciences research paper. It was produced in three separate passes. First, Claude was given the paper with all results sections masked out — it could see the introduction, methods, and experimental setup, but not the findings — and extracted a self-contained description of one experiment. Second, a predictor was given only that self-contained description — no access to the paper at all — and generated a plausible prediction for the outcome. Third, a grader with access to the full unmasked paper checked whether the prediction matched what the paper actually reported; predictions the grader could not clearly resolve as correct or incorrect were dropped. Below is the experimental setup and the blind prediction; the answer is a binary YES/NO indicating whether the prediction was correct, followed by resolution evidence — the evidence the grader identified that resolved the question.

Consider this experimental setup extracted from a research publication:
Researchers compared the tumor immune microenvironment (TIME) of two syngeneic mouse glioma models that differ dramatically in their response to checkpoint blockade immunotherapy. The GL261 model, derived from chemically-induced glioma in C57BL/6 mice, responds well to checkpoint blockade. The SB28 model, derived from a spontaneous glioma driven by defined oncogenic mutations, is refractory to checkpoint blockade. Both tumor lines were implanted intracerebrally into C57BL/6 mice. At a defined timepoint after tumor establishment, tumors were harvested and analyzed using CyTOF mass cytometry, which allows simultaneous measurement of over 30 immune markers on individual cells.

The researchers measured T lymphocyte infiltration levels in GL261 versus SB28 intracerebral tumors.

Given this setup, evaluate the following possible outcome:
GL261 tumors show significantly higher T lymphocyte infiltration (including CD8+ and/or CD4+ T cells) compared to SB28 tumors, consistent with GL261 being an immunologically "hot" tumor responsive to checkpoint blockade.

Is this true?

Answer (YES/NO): YES